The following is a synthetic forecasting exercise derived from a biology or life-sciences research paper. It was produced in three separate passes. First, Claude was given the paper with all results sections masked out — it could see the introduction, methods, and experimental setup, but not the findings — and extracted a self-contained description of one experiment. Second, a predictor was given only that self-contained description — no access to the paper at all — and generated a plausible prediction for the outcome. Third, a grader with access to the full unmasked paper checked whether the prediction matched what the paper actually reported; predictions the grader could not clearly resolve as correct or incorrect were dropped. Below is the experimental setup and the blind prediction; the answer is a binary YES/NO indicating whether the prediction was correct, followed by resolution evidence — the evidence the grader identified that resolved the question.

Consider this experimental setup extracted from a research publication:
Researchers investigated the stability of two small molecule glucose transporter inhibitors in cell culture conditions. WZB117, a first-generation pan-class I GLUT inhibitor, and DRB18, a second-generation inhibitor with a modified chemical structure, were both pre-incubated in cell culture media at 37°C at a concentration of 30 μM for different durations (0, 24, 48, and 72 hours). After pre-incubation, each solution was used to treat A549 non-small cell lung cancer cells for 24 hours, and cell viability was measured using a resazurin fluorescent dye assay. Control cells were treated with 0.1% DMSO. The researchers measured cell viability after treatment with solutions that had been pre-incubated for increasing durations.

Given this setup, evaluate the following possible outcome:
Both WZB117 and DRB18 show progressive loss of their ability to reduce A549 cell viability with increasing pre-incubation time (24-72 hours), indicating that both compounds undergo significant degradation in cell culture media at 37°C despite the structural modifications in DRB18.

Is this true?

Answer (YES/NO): NO